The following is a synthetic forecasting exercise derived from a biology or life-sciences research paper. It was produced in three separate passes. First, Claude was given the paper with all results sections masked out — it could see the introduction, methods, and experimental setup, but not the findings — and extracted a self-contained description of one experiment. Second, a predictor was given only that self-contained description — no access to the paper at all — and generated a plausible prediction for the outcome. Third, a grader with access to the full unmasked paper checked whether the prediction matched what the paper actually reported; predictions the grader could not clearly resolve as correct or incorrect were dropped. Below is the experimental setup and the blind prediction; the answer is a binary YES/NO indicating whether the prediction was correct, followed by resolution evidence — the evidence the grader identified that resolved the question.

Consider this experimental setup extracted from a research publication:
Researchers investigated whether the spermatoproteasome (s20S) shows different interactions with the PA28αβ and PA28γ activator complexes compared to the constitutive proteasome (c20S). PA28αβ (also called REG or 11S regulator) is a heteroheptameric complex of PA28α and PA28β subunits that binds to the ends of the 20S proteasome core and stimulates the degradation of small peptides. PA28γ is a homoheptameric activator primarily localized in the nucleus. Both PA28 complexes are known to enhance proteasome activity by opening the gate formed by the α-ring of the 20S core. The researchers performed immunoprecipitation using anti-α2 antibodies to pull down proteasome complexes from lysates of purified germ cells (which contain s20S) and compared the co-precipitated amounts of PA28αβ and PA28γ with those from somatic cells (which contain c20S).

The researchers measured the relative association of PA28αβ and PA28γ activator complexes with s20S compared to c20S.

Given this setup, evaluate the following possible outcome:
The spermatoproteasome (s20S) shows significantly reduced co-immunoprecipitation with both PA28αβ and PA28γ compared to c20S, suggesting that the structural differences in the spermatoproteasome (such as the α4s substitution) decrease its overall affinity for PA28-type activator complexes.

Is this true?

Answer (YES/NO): NO